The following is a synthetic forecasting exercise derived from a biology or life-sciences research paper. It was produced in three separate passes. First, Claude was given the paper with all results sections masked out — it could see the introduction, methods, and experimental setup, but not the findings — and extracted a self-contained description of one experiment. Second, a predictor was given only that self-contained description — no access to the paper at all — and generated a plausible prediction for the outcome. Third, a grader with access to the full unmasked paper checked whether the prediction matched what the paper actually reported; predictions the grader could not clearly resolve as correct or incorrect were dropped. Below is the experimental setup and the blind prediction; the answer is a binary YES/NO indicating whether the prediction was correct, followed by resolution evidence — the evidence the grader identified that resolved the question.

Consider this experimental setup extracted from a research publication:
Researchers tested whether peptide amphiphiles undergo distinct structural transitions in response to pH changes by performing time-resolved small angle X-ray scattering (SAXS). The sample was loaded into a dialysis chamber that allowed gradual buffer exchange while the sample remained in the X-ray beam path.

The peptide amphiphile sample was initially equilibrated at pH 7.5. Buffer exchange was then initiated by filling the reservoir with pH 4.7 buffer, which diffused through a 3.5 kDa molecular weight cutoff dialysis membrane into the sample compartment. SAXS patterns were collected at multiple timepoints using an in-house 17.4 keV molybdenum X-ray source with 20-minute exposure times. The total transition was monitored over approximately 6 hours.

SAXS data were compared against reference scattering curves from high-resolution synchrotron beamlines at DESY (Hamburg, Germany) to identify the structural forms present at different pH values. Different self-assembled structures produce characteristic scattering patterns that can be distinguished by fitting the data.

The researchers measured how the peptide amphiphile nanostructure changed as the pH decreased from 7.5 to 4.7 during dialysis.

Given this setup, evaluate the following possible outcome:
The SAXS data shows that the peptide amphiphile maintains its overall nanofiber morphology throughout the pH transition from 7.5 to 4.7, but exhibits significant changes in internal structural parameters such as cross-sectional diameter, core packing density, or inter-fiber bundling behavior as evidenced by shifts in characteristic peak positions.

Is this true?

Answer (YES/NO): NO